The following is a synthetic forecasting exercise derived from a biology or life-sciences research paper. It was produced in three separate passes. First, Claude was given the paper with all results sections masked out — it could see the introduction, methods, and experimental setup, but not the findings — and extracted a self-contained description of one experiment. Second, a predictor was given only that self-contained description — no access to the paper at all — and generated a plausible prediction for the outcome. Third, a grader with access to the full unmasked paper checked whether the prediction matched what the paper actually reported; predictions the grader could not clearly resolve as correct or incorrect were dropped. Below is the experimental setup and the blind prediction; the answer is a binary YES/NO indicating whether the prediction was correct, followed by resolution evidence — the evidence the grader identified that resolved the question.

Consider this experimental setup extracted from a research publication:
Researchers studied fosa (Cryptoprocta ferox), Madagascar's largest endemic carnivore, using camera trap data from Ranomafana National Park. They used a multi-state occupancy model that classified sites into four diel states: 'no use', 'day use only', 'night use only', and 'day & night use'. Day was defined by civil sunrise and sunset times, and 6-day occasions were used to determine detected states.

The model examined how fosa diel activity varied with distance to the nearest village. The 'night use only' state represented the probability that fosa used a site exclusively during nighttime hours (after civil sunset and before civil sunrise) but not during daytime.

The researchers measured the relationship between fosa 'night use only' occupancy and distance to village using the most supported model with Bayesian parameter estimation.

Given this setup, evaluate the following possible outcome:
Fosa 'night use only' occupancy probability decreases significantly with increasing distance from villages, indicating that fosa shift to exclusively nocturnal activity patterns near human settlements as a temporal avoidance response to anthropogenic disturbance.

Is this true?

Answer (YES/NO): YES